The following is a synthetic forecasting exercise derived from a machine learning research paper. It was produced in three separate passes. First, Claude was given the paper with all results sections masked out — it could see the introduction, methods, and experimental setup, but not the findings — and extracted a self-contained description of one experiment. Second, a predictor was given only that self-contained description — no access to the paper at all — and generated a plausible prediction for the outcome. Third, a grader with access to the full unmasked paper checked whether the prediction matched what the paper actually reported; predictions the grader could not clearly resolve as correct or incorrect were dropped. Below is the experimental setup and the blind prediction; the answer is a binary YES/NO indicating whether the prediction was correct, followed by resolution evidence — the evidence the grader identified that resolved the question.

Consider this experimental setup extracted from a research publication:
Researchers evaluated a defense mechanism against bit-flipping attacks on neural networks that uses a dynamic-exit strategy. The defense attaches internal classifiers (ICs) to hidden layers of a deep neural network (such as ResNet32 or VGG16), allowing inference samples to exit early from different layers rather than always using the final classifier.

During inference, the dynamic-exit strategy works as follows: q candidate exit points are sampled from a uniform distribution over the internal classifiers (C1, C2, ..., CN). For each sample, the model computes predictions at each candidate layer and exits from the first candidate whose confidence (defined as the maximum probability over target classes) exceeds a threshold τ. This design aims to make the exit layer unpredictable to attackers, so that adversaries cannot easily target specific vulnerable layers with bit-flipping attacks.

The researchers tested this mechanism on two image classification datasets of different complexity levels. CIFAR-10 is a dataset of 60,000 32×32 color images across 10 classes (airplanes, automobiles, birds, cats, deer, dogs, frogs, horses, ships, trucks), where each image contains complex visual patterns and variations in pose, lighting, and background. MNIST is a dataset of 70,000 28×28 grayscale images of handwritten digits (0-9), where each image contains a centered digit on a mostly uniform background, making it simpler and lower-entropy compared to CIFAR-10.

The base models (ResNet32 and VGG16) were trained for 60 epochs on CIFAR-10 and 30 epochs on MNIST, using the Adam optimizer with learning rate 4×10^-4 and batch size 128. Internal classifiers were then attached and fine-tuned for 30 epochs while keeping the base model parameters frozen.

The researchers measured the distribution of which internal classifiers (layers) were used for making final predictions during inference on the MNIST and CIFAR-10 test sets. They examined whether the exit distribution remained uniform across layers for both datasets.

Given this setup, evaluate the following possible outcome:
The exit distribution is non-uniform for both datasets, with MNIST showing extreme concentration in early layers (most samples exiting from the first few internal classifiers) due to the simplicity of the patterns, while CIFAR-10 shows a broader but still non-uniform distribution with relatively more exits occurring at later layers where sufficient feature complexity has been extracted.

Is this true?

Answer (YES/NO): NO